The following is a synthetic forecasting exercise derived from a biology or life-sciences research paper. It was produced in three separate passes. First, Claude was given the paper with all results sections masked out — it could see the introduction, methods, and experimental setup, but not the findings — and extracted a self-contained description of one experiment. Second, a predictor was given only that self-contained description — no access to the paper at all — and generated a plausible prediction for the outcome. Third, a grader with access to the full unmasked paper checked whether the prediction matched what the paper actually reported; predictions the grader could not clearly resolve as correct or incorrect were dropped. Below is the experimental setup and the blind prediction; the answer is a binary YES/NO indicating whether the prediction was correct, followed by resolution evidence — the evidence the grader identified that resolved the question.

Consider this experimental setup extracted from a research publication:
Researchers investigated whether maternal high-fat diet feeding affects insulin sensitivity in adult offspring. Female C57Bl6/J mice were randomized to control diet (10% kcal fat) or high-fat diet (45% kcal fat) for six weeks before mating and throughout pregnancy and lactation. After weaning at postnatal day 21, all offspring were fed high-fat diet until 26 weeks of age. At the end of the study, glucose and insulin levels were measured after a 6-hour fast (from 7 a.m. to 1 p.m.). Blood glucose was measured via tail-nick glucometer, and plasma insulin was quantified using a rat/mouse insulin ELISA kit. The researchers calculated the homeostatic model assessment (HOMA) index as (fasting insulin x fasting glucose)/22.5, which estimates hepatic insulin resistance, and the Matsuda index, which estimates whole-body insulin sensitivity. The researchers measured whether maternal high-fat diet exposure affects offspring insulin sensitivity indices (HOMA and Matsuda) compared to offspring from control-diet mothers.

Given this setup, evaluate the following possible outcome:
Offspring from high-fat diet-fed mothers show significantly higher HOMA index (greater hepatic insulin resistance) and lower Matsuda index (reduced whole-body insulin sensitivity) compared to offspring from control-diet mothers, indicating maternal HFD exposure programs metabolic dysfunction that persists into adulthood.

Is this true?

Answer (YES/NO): NO